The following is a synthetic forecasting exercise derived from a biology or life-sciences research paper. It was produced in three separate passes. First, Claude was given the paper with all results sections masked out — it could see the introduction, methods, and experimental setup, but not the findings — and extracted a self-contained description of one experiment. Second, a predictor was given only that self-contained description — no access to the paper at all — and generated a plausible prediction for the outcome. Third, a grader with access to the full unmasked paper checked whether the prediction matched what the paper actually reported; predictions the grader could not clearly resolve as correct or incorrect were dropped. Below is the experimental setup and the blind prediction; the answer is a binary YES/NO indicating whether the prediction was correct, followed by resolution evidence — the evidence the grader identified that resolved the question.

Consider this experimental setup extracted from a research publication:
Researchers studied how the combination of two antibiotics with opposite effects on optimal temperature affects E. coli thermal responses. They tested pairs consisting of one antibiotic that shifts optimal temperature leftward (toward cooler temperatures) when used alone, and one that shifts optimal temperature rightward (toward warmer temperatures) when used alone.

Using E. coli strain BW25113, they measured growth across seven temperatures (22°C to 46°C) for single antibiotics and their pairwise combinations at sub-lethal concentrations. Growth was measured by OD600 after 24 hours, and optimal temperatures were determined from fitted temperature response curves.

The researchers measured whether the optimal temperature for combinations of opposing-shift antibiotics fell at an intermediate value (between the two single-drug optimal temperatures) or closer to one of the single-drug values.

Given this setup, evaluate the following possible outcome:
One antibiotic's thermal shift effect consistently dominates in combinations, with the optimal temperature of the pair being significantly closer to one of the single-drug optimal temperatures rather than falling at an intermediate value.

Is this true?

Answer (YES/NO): YES